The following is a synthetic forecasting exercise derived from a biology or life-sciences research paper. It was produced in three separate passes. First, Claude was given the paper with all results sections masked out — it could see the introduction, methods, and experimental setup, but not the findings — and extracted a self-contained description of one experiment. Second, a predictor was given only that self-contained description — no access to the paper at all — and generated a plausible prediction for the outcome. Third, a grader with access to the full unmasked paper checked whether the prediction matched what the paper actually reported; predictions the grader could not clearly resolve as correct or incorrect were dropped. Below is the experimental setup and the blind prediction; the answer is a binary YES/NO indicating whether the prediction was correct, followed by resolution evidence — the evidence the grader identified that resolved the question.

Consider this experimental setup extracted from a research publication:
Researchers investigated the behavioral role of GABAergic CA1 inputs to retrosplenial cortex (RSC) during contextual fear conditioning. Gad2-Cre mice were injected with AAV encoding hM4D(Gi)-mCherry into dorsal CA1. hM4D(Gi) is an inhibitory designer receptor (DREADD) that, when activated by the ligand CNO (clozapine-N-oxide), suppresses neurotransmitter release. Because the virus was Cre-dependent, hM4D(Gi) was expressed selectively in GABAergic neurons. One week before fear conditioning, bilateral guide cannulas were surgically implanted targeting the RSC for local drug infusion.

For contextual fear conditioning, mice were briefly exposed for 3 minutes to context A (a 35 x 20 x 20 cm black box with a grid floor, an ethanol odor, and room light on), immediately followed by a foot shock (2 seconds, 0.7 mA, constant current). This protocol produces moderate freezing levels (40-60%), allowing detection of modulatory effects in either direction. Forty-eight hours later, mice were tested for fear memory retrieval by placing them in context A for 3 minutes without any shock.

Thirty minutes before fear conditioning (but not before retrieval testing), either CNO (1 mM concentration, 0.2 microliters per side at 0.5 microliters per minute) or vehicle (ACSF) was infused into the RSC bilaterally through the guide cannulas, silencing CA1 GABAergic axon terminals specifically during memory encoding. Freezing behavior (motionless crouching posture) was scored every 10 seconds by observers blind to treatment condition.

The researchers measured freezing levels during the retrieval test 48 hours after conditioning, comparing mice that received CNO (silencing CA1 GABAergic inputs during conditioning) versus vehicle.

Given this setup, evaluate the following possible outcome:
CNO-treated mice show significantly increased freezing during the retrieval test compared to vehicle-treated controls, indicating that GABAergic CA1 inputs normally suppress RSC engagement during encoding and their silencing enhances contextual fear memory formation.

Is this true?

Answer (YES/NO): YES